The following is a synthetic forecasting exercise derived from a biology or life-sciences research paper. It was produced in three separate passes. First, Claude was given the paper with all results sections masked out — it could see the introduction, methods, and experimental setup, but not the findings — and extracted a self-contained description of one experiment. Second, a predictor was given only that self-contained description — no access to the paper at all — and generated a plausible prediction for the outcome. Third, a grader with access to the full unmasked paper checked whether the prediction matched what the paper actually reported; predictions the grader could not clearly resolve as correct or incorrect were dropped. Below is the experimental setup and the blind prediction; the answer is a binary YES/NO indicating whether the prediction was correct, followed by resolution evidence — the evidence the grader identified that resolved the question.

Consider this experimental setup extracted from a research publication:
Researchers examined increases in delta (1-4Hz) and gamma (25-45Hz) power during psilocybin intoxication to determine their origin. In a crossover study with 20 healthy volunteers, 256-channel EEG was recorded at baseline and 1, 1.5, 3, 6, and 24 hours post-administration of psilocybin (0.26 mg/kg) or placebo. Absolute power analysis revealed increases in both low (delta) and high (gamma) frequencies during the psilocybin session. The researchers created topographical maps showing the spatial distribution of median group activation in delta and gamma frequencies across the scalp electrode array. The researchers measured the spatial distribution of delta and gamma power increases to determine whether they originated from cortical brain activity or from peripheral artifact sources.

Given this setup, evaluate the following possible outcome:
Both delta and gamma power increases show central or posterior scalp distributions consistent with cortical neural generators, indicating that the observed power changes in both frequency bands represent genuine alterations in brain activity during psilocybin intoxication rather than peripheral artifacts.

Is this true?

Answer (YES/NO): NO